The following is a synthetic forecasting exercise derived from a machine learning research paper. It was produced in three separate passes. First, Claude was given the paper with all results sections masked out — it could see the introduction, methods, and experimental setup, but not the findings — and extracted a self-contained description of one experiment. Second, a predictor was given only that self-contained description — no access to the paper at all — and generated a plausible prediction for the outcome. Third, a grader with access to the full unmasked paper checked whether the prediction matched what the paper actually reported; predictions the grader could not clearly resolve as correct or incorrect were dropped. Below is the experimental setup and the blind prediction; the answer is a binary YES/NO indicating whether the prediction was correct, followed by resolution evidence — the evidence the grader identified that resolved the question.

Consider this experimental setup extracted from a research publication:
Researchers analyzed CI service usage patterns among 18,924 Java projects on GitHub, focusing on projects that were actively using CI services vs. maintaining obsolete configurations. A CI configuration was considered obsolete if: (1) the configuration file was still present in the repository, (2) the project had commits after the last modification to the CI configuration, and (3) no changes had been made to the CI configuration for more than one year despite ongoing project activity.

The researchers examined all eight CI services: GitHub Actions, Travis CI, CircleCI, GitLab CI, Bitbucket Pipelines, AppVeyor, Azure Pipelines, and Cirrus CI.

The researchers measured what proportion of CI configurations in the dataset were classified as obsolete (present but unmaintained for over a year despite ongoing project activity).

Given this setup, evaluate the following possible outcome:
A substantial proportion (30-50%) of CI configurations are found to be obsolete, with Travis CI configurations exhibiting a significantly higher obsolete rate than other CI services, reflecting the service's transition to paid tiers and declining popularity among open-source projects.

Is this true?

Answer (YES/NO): NO